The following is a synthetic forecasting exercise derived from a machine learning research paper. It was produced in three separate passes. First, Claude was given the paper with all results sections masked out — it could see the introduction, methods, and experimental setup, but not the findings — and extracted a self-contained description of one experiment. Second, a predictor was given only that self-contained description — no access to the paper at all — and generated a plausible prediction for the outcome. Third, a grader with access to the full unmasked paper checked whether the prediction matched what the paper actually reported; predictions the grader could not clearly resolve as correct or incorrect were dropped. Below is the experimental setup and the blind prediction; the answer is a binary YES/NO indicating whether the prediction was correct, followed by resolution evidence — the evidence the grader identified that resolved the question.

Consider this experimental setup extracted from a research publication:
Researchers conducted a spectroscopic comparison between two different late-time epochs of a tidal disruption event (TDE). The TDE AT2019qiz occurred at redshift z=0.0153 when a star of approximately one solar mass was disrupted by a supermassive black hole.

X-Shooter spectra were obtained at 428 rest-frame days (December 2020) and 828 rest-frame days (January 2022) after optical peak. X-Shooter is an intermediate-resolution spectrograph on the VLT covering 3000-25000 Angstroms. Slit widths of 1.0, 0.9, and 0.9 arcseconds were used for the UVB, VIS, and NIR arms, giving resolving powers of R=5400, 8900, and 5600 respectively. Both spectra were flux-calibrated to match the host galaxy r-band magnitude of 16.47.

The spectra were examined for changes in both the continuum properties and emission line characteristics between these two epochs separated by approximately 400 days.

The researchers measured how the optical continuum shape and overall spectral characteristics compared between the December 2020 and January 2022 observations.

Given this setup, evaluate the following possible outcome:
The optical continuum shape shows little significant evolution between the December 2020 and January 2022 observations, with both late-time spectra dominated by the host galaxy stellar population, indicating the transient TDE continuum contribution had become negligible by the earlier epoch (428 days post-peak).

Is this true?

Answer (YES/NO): YES